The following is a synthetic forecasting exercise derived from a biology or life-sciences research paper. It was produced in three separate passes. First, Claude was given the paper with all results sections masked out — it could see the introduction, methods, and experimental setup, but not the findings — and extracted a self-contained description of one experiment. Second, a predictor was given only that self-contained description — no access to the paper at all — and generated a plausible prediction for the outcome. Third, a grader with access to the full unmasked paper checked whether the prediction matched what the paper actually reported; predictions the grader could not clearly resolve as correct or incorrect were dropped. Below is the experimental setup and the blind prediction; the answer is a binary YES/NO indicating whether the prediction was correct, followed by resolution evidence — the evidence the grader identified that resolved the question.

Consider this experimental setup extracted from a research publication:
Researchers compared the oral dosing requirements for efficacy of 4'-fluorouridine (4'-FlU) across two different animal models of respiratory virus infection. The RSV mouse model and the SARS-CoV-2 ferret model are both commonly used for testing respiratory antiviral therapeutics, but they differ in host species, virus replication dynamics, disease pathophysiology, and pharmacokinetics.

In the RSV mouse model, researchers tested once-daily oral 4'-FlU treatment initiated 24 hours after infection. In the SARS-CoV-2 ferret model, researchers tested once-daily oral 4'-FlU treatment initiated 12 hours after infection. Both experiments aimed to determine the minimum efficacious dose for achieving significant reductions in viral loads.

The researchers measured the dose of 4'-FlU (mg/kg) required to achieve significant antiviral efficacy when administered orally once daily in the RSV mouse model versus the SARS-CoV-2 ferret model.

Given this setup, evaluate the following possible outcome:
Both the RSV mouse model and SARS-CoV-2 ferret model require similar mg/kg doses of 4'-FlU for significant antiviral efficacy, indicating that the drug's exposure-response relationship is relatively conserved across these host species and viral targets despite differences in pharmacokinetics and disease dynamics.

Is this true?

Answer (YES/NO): NO